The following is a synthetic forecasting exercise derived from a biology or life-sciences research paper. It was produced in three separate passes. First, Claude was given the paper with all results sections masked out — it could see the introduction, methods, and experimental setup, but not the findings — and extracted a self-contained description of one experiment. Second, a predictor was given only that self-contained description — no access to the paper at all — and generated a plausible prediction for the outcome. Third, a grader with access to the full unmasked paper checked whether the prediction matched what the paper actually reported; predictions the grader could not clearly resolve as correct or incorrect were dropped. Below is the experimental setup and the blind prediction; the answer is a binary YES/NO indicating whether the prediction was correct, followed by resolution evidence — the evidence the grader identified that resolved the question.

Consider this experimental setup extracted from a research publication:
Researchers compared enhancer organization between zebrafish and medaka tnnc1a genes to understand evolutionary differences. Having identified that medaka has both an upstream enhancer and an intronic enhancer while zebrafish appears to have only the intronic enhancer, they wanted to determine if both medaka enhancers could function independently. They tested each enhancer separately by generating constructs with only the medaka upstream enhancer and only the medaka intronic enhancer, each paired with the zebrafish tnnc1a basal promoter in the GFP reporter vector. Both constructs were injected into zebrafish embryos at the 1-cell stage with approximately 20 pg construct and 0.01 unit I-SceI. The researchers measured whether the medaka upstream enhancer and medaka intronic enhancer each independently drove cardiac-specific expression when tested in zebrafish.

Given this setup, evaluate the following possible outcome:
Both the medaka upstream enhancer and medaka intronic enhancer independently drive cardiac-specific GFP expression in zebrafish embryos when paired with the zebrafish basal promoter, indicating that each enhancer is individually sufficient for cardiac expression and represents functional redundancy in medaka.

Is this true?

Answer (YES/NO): YES